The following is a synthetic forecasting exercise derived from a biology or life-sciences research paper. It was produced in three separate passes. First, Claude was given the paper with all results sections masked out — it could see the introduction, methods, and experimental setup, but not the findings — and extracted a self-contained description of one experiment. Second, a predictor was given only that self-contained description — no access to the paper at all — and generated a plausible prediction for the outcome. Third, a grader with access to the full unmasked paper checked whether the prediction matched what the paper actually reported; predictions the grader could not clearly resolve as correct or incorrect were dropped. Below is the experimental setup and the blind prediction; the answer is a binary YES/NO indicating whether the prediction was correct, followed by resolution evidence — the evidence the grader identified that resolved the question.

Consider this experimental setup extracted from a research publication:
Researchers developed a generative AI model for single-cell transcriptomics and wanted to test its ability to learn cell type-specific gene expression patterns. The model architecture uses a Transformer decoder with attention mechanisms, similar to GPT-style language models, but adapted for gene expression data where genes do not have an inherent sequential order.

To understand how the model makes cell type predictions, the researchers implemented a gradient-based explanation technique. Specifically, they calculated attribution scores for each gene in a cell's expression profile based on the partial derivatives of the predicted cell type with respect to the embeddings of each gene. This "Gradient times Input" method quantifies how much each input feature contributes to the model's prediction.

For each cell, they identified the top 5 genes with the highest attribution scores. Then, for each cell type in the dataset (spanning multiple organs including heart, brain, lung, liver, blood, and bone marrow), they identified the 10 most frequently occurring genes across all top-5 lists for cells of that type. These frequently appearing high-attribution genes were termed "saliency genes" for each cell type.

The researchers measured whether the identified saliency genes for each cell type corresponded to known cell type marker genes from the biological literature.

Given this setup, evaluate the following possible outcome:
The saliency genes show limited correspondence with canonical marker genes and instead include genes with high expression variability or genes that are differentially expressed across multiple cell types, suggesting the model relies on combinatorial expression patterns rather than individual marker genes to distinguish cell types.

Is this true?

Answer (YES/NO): NO